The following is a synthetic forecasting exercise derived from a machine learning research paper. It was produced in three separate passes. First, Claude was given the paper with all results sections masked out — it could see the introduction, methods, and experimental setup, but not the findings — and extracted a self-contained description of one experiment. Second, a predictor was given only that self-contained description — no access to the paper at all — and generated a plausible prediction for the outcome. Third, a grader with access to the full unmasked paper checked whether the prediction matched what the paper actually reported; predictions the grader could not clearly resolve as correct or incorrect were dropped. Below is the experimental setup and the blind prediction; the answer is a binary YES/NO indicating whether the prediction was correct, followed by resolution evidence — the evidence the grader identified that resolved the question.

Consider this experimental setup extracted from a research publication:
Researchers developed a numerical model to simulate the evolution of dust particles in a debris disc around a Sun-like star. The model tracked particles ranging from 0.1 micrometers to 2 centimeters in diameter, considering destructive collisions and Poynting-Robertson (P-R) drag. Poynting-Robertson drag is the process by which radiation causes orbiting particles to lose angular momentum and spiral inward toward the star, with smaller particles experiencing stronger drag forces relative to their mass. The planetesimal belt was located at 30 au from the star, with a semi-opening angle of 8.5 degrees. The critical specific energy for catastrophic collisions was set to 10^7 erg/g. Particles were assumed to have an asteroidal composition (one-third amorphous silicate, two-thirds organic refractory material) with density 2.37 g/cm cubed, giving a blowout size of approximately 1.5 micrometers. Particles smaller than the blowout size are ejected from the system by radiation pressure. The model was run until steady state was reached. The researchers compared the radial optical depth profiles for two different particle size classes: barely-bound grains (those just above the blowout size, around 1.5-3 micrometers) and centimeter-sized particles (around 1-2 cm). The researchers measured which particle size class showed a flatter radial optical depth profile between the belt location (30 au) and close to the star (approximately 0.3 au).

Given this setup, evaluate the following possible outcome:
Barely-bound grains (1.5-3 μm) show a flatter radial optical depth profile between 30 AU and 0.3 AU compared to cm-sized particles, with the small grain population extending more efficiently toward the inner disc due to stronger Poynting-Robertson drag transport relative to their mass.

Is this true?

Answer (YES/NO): YES